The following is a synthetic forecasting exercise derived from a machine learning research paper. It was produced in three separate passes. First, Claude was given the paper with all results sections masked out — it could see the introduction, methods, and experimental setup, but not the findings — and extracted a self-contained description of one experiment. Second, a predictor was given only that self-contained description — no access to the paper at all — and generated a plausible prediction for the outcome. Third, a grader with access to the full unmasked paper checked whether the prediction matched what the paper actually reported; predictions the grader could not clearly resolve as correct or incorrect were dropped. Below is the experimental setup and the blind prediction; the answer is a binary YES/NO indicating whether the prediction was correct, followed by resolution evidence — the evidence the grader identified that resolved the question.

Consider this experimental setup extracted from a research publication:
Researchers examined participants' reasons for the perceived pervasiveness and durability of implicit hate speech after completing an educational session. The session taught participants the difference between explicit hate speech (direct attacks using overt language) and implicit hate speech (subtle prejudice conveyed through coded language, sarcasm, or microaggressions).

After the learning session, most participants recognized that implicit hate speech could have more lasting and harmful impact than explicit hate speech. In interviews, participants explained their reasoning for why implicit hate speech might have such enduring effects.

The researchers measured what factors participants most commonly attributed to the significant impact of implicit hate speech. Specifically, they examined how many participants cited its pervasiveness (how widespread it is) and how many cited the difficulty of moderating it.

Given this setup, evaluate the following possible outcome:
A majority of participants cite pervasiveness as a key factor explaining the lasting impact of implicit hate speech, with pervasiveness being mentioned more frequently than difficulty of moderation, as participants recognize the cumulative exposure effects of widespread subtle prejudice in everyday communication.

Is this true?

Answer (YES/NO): YES